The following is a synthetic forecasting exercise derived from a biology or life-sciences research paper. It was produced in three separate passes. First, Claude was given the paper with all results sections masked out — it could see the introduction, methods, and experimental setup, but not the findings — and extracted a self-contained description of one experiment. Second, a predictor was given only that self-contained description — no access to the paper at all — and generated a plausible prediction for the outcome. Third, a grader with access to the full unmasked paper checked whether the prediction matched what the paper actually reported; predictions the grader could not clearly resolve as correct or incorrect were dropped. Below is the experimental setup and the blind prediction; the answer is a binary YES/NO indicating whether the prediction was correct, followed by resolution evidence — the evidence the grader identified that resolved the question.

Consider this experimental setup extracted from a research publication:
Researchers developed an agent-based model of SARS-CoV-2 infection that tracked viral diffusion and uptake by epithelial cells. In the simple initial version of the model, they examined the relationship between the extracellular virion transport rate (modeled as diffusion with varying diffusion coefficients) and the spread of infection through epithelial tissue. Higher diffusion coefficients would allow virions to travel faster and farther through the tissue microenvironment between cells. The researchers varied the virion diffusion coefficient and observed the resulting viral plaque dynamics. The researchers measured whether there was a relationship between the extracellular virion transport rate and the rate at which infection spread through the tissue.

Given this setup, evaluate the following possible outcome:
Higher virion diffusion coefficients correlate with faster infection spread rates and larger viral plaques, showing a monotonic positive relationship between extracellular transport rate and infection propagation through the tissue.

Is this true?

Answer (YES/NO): YES